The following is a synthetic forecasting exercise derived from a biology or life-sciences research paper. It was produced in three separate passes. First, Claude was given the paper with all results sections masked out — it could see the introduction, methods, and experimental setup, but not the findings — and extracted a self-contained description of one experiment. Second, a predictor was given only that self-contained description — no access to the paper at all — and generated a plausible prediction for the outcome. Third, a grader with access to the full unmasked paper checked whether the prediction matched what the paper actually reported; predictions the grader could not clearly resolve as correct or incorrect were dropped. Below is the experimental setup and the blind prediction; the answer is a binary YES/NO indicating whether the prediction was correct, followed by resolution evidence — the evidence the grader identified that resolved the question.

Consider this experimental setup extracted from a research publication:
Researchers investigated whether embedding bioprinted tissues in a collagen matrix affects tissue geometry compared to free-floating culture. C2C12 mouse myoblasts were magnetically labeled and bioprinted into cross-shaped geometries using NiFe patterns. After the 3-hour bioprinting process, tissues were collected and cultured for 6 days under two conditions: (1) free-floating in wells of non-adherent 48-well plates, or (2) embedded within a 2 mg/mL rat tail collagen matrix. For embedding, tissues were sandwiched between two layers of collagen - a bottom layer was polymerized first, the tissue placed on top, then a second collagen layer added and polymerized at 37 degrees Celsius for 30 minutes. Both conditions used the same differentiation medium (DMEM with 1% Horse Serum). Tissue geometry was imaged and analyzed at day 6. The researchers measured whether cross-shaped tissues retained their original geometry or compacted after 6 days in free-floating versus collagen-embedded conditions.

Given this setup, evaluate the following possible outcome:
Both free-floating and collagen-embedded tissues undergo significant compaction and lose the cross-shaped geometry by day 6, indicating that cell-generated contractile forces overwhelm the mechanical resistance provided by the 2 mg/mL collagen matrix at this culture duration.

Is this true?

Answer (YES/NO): YES